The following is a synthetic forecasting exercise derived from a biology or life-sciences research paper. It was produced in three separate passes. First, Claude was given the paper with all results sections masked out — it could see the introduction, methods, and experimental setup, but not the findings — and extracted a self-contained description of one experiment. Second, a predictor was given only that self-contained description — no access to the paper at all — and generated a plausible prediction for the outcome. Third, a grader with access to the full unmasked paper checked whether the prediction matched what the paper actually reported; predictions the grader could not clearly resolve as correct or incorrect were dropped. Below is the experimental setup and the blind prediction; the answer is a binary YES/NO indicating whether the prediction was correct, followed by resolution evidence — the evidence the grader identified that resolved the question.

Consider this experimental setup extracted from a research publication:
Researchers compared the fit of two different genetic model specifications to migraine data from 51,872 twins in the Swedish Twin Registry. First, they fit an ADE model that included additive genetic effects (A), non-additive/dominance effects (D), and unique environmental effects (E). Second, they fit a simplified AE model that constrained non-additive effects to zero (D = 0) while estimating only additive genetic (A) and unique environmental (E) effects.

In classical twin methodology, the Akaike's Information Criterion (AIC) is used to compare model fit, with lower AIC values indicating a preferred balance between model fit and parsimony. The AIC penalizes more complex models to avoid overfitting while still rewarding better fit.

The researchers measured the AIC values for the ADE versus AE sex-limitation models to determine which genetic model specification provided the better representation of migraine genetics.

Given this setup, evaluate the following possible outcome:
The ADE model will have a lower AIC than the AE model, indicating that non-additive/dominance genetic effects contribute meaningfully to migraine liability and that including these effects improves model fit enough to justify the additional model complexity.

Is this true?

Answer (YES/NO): YES